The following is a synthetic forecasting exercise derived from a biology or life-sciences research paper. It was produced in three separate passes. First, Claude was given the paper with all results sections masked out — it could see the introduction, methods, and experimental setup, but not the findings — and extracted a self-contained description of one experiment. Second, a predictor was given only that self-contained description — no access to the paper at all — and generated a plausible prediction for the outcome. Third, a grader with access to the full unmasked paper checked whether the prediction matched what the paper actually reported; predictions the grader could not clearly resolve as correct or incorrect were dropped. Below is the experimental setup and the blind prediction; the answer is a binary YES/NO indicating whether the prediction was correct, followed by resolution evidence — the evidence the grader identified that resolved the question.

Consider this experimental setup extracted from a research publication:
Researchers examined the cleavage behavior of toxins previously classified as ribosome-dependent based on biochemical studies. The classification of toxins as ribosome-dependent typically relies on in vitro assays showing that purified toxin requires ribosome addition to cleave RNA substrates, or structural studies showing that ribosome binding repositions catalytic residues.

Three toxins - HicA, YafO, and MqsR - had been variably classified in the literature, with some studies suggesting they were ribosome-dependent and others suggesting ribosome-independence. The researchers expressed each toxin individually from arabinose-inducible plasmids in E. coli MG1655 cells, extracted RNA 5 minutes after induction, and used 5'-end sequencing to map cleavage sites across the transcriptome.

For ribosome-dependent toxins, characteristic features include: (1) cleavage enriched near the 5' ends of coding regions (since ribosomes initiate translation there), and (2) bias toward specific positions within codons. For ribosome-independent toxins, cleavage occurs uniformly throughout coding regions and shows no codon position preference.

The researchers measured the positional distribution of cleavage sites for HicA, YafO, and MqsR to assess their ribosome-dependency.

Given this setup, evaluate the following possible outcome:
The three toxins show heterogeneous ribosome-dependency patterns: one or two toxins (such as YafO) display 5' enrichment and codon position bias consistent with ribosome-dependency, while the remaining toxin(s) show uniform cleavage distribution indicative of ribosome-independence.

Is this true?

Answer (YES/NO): NO